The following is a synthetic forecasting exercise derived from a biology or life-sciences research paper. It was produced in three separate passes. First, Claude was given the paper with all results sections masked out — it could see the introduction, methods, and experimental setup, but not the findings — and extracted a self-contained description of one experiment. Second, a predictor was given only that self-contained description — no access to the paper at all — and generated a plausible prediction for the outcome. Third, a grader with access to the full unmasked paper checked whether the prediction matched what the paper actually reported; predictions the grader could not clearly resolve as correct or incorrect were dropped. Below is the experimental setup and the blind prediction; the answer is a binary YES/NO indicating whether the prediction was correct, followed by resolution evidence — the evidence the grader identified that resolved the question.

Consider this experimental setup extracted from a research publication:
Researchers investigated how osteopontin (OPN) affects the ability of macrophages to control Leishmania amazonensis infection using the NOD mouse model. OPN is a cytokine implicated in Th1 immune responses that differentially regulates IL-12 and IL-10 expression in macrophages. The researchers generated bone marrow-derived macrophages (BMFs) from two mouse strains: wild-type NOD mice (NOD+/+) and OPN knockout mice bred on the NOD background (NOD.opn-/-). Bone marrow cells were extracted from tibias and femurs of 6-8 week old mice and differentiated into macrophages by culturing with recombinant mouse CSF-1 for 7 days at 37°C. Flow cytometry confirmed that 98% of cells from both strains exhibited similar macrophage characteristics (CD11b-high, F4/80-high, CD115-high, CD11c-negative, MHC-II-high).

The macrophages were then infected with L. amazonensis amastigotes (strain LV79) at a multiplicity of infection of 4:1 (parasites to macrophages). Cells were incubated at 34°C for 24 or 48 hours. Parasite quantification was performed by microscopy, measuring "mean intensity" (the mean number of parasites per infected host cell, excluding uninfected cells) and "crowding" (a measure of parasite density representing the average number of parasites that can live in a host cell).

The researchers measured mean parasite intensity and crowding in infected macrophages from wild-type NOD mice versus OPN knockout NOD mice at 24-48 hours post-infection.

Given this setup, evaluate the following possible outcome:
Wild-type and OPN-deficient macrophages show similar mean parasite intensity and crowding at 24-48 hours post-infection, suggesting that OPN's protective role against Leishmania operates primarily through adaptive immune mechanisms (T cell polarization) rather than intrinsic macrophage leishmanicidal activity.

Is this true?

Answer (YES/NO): NO